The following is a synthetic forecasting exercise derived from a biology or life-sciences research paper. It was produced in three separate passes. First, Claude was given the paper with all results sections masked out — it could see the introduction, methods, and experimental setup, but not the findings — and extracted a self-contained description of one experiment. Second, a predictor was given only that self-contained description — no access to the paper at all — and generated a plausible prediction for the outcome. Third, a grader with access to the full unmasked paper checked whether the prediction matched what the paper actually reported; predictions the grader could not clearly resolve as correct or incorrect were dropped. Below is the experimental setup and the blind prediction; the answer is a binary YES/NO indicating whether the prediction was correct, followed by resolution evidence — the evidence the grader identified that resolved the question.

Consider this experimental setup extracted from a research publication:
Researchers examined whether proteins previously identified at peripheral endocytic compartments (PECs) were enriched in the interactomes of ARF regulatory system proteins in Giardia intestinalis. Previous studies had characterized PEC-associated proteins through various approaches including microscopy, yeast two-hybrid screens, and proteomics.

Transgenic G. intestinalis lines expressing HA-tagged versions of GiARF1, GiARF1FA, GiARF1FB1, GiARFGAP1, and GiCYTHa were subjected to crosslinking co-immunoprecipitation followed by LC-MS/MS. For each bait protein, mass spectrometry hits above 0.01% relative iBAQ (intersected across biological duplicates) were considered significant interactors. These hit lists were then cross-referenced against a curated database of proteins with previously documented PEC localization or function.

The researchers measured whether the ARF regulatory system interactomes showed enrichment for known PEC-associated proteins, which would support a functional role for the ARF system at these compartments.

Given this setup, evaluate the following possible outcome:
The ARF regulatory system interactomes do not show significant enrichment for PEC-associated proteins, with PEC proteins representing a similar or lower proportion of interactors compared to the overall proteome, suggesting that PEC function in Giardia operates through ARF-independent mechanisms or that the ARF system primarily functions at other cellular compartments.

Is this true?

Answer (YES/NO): NO